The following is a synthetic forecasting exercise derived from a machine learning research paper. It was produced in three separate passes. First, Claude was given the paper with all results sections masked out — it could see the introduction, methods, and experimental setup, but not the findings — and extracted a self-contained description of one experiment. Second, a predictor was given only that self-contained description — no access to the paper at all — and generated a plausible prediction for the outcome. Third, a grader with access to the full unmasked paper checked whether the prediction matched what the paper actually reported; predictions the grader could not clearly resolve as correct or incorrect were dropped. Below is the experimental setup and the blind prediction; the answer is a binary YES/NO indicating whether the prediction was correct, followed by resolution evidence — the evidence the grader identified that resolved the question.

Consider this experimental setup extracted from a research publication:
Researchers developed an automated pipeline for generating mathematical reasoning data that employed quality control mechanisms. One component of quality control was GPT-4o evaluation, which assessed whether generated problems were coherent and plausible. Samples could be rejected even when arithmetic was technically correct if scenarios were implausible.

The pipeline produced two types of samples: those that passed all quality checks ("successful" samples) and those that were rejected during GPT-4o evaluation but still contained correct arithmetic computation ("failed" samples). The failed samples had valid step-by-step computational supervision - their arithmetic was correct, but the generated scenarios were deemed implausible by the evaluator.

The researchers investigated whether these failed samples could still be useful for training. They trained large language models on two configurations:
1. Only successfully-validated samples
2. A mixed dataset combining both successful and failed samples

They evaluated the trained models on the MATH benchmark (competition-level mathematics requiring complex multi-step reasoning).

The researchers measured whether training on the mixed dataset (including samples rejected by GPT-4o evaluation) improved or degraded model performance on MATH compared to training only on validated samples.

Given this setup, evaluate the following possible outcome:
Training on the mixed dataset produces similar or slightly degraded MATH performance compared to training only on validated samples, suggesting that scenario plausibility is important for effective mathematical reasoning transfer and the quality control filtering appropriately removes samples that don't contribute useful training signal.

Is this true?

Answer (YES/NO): NO